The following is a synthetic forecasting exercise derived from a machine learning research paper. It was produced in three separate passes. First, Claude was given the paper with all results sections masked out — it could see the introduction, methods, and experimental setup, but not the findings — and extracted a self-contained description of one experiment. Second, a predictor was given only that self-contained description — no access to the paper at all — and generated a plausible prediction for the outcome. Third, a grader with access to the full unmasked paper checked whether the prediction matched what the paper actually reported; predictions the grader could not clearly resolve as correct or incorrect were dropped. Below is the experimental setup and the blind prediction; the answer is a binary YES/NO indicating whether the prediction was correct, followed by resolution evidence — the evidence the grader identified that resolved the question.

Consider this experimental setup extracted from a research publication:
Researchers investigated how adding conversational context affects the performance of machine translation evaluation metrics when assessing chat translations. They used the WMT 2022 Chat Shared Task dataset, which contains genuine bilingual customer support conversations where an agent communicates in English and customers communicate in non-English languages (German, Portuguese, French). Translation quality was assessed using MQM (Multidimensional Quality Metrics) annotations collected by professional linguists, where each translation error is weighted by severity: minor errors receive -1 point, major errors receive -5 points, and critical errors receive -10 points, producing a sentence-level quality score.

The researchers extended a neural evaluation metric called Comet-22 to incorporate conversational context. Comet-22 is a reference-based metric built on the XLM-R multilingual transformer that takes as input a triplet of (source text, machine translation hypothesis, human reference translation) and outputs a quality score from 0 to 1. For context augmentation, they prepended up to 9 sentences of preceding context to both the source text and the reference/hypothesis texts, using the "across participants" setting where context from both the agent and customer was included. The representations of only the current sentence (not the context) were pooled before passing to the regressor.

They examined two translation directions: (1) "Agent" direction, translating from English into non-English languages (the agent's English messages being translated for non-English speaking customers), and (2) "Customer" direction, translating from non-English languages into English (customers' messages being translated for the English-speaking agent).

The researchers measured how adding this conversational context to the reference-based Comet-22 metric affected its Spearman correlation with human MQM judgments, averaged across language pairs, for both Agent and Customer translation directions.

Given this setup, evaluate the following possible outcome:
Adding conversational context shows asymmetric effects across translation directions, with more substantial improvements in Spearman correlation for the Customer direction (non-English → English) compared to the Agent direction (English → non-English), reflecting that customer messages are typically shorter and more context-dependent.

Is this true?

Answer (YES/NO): NO